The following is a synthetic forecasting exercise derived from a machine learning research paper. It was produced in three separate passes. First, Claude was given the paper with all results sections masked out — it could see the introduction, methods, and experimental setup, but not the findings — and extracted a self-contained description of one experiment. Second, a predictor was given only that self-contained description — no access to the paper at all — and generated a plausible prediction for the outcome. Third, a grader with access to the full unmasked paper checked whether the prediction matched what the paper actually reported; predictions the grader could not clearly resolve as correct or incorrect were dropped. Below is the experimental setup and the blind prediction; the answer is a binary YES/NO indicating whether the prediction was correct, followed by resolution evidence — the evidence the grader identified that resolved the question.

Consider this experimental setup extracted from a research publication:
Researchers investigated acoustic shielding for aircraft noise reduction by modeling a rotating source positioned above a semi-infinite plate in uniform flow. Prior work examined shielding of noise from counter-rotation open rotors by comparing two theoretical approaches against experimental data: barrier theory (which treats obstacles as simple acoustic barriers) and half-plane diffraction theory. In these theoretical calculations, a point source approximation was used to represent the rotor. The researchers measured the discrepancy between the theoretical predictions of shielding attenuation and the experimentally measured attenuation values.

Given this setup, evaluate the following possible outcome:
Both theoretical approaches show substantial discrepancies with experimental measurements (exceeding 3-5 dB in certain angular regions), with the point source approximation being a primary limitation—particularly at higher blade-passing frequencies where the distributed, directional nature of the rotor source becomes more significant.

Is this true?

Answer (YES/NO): NO